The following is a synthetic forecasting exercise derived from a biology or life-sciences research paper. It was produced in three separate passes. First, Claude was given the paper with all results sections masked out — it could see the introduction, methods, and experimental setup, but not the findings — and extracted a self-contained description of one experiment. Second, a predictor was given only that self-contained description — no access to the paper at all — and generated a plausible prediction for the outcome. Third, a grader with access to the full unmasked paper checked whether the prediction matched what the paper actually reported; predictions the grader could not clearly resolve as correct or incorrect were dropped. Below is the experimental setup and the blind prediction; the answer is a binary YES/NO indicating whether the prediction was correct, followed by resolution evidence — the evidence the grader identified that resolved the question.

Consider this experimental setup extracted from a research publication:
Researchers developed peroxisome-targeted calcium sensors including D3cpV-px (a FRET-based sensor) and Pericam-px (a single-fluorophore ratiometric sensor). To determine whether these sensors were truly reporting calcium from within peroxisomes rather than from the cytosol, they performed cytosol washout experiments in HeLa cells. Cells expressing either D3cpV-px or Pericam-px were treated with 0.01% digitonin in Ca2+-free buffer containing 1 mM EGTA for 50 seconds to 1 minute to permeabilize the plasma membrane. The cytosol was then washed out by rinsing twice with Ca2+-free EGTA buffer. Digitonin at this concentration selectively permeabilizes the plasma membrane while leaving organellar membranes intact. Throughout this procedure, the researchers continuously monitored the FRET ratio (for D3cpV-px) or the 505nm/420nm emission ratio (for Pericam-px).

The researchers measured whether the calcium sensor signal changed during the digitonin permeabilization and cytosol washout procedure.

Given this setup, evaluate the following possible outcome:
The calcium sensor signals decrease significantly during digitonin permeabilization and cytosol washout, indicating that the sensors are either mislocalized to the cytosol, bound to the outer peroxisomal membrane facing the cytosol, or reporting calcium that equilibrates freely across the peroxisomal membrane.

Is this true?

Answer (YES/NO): NO